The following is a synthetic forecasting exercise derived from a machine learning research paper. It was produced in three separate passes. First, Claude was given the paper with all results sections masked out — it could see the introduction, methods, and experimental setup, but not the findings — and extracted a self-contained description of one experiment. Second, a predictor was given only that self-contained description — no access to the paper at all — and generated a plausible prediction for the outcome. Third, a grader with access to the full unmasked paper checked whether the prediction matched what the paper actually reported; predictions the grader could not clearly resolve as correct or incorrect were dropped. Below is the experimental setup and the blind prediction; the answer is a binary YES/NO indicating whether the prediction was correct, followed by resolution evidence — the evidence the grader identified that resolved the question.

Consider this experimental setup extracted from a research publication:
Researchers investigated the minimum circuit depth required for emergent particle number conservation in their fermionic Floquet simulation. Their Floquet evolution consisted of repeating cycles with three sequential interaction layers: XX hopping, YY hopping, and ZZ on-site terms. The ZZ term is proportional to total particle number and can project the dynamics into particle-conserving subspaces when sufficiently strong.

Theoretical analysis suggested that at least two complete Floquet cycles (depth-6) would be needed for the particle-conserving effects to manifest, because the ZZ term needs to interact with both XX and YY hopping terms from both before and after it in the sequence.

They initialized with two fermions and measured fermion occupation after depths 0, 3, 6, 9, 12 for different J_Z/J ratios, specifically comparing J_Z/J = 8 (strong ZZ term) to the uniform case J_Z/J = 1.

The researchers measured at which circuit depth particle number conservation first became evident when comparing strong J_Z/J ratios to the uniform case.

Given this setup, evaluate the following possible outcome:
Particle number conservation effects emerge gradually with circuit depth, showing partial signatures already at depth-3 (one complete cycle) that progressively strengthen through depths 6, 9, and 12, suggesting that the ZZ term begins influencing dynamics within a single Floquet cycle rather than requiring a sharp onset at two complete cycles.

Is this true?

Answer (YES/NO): NO